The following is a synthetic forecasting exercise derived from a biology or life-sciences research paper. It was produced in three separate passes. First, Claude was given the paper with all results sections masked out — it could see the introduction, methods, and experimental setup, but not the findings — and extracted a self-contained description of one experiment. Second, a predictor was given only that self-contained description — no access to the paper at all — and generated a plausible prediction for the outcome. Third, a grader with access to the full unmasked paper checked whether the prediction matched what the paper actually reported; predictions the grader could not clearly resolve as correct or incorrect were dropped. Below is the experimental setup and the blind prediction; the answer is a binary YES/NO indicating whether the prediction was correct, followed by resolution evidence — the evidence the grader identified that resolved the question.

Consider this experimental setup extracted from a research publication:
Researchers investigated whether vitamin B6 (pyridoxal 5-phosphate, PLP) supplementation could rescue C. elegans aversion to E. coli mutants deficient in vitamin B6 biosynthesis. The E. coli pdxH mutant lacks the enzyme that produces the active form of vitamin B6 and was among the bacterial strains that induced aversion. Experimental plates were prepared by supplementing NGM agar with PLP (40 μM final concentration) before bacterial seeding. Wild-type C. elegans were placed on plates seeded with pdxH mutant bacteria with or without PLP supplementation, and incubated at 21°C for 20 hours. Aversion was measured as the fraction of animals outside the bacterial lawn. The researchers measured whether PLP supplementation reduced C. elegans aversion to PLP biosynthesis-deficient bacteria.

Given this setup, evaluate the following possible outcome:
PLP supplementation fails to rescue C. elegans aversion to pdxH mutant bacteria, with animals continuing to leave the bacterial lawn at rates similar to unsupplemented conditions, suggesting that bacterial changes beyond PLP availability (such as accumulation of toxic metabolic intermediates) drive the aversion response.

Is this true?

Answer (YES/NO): NO